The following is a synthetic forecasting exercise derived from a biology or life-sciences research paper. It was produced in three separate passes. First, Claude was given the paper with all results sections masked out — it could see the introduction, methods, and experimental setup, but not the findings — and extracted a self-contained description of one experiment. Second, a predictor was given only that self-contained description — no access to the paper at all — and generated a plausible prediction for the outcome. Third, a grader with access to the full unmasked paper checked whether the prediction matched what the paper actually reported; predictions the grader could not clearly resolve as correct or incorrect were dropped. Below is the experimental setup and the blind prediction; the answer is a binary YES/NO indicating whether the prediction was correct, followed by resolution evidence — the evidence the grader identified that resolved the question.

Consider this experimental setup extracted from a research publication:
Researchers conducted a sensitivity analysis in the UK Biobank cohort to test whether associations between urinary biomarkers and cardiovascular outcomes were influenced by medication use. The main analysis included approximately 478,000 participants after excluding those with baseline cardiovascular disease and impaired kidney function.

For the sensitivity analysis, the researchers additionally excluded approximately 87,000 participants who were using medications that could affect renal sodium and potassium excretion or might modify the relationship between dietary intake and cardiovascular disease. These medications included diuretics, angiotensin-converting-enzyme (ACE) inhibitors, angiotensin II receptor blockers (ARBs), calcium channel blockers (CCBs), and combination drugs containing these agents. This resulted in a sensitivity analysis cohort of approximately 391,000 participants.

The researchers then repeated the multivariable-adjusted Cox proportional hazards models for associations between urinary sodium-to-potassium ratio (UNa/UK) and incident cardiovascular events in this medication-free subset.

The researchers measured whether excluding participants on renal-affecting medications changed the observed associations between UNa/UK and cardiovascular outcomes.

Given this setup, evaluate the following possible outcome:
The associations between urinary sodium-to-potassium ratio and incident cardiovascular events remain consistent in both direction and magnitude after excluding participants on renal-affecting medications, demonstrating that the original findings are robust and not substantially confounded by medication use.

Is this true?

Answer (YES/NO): YES